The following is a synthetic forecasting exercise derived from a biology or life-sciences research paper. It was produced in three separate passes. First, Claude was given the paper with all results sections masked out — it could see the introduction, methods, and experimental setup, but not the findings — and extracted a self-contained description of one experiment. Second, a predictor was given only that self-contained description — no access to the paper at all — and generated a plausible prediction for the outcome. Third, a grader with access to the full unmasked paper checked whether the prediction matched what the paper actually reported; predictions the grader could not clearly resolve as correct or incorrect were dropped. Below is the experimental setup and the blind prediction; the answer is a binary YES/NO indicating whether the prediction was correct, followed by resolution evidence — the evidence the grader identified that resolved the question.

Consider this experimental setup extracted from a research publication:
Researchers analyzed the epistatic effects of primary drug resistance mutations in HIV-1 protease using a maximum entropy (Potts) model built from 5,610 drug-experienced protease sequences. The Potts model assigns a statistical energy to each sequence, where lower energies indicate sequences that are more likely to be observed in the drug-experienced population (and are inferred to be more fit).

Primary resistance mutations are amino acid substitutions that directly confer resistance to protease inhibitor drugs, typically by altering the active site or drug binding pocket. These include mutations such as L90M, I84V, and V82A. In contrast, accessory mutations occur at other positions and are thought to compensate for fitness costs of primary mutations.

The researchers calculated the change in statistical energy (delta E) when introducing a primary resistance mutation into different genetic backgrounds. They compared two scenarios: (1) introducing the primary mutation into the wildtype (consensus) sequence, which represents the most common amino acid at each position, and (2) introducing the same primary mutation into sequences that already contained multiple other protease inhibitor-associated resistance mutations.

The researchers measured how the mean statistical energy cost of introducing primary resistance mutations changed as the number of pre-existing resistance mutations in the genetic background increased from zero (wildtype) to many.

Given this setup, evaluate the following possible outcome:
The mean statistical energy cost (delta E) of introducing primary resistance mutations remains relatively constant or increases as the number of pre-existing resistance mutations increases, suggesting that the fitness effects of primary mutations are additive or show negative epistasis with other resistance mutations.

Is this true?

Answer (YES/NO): NO